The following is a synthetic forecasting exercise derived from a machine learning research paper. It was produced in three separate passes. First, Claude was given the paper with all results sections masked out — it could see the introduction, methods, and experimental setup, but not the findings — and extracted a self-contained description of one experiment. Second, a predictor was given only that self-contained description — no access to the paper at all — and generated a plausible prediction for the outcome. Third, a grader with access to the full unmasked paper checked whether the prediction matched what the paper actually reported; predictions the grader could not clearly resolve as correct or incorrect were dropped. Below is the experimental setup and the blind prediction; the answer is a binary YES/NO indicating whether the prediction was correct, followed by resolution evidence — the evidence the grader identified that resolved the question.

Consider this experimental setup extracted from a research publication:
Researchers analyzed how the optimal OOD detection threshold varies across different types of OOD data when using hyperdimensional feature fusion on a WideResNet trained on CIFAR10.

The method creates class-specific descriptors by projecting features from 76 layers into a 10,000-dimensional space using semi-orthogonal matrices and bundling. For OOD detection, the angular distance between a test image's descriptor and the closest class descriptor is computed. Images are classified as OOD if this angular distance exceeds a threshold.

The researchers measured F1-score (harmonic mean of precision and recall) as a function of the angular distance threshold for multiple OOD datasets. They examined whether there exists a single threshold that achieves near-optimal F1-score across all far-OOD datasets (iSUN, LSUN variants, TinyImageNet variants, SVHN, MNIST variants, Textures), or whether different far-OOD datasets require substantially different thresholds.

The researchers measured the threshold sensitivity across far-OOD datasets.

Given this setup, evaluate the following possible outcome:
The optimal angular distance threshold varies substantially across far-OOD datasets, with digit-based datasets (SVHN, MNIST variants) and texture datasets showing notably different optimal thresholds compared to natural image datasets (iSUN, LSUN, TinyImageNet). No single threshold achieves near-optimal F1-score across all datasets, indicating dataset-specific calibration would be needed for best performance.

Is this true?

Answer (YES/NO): NO